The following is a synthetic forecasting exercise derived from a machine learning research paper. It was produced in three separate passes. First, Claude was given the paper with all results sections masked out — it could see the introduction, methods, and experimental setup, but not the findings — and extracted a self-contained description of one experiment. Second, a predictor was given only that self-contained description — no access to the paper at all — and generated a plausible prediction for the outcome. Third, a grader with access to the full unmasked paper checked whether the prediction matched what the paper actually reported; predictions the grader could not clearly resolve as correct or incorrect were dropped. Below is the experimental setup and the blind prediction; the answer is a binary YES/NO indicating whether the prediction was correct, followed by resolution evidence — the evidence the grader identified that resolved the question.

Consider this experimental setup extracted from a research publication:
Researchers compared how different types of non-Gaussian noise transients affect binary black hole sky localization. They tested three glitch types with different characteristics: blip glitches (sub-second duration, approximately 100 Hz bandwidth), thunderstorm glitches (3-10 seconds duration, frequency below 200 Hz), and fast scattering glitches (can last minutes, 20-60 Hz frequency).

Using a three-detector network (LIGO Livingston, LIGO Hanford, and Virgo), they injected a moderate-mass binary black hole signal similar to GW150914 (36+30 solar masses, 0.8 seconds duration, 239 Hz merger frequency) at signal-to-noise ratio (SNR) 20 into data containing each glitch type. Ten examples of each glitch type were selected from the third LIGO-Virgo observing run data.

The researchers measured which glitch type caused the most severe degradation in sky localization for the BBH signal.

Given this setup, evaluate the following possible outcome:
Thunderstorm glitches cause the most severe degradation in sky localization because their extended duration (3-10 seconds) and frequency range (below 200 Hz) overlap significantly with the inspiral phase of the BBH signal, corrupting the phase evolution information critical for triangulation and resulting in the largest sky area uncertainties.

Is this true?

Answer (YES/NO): NO